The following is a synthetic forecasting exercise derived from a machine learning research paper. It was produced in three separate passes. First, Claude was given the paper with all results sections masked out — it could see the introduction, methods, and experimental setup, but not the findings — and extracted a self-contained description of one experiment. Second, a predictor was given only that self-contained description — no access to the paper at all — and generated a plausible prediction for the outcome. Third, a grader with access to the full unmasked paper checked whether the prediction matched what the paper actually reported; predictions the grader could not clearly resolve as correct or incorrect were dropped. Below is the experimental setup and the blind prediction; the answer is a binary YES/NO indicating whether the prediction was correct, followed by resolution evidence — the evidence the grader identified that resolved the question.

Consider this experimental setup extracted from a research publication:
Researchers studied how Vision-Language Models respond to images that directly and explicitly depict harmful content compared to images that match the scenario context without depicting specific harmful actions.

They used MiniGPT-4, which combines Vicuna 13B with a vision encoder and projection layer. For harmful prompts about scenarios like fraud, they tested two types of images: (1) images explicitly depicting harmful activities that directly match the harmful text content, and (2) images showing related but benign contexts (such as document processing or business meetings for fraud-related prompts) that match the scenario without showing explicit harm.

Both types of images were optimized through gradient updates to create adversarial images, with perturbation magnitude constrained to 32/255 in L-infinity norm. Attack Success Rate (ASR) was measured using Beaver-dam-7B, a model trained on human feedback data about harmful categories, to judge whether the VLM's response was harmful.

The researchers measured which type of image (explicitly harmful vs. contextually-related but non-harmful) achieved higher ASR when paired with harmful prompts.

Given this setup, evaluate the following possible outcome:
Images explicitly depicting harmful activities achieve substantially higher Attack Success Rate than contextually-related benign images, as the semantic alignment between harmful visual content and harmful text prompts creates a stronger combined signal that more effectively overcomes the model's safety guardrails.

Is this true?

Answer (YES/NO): NO